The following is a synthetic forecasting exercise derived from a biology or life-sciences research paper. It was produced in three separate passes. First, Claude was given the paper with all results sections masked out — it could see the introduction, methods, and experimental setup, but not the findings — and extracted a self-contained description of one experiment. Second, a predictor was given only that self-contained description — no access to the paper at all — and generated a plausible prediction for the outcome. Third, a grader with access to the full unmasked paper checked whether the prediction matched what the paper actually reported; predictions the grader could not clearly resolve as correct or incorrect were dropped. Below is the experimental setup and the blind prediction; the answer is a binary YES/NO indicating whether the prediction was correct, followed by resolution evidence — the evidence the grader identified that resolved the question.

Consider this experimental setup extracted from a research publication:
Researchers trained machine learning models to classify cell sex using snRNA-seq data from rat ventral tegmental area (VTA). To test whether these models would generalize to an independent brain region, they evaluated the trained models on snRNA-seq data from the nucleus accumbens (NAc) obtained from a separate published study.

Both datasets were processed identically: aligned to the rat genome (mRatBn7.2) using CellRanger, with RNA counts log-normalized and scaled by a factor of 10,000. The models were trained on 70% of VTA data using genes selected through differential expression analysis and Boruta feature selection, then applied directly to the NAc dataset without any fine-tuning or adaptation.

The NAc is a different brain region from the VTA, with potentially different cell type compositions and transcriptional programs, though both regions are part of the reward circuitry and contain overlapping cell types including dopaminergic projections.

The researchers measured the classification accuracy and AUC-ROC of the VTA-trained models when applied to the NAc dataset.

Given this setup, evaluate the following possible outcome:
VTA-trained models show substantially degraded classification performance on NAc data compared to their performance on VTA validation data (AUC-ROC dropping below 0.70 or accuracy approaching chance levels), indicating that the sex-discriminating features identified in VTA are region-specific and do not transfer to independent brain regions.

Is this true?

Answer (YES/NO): NO